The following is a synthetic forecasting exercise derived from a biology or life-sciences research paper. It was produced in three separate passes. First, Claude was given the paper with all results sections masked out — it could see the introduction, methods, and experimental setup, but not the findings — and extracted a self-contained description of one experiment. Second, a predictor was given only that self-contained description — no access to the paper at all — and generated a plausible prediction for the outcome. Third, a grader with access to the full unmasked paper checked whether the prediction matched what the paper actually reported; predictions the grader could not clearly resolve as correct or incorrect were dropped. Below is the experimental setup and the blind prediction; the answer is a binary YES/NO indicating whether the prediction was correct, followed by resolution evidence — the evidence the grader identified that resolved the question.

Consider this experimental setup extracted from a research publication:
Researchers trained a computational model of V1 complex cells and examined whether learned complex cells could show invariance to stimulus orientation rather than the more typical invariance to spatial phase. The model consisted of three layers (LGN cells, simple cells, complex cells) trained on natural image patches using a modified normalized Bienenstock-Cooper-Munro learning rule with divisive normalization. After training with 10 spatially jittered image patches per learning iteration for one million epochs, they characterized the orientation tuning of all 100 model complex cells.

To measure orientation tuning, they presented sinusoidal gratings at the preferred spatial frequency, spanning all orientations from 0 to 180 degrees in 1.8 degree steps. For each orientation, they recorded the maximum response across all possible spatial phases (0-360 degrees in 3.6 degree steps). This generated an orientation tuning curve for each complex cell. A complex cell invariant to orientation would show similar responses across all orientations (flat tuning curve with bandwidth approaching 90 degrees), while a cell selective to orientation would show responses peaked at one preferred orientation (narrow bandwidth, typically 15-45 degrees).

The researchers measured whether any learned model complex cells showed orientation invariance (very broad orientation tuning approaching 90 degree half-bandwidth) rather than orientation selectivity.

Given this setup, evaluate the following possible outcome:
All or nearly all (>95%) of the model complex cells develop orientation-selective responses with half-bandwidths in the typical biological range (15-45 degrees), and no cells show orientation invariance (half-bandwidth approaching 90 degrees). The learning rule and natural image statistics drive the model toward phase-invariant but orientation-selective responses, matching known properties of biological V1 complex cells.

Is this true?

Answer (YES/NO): NO